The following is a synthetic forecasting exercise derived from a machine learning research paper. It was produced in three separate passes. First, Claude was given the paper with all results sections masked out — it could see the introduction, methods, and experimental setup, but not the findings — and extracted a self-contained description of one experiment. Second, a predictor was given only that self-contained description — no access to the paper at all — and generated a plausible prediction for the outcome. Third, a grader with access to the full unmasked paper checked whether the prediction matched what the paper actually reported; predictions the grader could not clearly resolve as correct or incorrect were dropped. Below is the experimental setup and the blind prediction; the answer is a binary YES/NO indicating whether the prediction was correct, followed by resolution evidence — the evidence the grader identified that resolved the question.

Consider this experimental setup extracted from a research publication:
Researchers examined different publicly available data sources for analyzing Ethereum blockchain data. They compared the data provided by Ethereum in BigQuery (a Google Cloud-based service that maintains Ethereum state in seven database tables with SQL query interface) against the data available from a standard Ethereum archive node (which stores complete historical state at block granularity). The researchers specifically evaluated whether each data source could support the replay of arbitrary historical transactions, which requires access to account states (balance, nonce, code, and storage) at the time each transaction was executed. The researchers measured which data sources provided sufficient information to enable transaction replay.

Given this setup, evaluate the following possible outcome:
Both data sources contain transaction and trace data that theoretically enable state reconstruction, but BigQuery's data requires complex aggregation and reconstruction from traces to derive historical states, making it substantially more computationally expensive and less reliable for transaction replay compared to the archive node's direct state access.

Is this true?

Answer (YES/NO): NO